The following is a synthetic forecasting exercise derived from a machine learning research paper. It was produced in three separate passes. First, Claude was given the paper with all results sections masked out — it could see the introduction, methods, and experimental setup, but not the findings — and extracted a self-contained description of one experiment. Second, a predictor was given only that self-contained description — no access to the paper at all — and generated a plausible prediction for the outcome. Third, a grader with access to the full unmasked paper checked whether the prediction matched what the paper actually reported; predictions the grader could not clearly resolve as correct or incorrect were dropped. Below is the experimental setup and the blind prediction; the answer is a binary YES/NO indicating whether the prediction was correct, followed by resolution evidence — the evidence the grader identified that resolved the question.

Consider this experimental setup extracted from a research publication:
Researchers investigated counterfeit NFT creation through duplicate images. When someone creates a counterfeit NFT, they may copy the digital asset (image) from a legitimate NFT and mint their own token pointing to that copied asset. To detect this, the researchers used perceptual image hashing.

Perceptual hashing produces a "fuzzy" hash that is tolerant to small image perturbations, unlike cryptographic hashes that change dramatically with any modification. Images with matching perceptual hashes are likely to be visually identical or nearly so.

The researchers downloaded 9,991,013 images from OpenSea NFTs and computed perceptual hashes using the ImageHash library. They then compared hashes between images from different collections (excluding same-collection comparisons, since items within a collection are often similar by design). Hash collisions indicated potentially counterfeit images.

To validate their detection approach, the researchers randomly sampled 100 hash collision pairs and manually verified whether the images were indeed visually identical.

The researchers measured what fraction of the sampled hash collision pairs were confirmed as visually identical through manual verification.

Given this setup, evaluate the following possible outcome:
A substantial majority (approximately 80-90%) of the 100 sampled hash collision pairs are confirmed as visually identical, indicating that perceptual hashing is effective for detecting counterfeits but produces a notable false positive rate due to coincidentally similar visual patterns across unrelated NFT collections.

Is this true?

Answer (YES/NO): YES